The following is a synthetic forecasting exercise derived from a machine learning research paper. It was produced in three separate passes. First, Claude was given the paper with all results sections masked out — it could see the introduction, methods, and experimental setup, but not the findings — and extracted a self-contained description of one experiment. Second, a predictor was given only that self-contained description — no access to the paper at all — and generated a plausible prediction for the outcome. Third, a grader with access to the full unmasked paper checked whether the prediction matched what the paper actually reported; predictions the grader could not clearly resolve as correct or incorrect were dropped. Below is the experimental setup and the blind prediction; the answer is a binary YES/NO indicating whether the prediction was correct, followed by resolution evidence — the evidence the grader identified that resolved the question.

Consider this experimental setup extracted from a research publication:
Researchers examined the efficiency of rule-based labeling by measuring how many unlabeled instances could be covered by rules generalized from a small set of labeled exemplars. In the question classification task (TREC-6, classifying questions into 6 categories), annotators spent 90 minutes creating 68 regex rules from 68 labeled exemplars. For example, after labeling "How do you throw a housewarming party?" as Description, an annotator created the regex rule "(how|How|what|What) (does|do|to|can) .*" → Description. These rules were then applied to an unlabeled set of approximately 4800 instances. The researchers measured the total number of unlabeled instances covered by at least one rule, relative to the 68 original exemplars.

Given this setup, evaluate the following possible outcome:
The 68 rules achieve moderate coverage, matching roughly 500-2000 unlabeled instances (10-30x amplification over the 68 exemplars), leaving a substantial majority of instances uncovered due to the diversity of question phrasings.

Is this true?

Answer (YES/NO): NO